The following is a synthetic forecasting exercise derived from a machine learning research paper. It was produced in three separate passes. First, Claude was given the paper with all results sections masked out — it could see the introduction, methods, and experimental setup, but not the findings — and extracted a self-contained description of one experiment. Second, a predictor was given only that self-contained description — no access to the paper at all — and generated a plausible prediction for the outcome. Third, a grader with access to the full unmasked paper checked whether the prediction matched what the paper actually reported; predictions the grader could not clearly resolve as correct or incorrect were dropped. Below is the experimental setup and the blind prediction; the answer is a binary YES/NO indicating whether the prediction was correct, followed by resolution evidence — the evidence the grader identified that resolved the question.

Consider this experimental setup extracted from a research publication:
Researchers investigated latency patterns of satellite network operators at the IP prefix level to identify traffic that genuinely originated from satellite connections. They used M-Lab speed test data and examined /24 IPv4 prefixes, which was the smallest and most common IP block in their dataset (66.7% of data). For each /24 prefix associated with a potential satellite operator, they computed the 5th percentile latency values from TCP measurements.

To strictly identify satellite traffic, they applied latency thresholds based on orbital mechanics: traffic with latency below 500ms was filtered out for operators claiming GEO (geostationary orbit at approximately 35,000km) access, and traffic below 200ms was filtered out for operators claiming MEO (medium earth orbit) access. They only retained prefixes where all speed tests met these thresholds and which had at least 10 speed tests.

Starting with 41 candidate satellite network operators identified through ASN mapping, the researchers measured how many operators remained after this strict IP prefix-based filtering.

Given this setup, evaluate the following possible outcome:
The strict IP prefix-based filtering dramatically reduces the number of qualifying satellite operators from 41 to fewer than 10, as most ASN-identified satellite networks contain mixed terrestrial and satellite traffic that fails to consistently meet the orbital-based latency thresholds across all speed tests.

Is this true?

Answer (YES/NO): YES